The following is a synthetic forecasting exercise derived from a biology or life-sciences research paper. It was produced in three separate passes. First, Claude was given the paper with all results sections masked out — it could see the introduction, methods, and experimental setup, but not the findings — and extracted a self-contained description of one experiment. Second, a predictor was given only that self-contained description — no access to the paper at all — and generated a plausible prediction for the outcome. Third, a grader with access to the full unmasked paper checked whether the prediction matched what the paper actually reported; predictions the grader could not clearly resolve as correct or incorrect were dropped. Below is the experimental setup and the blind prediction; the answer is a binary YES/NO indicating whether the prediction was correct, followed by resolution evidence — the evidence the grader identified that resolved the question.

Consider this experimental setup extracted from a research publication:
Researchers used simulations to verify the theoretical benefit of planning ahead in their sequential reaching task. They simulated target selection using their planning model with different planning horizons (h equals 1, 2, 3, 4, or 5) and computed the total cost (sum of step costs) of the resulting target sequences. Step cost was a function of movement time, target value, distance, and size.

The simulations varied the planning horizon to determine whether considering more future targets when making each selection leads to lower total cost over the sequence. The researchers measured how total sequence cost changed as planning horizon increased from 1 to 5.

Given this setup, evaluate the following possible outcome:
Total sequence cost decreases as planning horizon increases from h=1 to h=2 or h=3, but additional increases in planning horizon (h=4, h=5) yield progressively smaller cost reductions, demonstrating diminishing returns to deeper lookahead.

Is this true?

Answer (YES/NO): YES